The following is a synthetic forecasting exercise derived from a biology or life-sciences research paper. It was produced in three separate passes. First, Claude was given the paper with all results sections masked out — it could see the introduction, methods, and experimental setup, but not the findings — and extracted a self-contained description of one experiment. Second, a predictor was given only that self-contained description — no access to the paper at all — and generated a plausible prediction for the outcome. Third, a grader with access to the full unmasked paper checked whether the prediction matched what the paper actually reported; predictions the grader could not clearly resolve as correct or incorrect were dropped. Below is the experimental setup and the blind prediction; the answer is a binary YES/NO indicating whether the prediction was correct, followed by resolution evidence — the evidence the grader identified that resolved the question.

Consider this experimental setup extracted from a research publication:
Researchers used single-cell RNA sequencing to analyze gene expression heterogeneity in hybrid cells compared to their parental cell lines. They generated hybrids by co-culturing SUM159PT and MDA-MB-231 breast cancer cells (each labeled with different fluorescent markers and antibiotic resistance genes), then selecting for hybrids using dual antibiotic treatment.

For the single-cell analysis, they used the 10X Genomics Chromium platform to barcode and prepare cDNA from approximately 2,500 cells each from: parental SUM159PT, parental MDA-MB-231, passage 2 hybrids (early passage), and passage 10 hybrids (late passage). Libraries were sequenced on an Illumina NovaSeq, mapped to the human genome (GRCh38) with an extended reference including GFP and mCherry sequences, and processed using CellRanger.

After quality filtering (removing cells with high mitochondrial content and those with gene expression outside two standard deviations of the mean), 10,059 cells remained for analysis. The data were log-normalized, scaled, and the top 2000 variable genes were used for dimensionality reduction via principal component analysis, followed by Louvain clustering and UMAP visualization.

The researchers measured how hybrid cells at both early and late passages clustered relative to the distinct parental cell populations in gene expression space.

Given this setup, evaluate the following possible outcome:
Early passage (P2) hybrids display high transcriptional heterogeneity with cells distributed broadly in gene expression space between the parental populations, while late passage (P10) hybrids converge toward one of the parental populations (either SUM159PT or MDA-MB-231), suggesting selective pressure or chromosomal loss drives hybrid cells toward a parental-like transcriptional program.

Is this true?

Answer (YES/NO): NO